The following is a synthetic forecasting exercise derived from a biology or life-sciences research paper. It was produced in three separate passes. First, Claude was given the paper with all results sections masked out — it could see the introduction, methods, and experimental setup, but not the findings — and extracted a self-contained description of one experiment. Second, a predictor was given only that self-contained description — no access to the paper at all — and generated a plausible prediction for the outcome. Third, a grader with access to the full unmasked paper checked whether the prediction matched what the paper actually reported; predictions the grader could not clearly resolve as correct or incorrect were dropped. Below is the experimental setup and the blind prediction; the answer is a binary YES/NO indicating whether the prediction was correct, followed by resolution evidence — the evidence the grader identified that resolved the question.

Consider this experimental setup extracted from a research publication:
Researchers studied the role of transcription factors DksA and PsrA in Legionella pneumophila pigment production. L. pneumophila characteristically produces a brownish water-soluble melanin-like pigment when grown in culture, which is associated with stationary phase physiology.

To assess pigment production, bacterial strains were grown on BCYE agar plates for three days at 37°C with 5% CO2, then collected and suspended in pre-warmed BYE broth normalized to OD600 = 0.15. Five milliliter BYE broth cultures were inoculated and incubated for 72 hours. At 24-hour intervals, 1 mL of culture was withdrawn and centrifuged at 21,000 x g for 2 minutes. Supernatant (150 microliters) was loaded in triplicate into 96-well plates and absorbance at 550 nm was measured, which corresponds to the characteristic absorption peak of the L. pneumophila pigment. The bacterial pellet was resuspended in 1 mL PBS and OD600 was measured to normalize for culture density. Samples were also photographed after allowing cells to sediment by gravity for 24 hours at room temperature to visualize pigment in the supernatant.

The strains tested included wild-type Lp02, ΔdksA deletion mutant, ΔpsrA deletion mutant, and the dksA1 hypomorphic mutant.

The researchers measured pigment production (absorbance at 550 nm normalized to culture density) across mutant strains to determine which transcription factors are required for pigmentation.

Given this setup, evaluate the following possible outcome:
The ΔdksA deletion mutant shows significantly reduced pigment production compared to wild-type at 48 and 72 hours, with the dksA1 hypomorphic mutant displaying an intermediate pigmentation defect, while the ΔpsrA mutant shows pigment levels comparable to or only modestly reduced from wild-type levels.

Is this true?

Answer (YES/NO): NO